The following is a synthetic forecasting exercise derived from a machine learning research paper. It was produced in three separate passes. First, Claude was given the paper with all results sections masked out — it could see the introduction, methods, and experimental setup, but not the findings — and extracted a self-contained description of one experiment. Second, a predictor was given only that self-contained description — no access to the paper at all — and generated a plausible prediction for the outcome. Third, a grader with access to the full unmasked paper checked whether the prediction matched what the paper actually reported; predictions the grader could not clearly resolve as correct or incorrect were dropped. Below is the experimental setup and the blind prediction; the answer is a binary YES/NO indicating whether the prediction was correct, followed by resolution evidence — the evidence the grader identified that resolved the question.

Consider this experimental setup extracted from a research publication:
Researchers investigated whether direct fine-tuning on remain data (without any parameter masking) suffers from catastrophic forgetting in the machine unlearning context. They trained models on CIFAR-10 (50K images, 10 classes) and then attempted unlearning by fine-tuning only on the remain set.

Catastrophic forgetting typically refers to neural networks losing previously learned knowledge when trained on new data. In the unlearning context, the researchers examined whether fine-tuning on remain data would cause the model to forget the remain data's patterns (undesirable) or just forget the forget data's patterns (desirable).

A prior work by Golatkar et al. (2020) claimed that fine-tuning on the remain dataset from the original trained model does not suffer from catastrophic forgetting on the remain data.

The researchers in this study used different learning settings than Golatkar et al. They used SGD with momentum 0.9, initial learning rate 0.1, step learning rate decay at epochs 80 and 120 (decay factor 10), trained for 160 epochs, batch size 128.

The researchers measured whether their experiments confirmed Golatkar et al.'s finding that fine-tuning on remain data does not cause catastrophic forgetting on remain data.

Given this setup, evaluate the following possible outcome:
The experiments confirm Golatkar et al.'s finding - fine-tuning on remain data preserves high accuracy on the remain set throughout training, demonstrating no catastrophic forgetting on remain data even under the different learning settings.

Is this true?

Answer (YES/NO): NO